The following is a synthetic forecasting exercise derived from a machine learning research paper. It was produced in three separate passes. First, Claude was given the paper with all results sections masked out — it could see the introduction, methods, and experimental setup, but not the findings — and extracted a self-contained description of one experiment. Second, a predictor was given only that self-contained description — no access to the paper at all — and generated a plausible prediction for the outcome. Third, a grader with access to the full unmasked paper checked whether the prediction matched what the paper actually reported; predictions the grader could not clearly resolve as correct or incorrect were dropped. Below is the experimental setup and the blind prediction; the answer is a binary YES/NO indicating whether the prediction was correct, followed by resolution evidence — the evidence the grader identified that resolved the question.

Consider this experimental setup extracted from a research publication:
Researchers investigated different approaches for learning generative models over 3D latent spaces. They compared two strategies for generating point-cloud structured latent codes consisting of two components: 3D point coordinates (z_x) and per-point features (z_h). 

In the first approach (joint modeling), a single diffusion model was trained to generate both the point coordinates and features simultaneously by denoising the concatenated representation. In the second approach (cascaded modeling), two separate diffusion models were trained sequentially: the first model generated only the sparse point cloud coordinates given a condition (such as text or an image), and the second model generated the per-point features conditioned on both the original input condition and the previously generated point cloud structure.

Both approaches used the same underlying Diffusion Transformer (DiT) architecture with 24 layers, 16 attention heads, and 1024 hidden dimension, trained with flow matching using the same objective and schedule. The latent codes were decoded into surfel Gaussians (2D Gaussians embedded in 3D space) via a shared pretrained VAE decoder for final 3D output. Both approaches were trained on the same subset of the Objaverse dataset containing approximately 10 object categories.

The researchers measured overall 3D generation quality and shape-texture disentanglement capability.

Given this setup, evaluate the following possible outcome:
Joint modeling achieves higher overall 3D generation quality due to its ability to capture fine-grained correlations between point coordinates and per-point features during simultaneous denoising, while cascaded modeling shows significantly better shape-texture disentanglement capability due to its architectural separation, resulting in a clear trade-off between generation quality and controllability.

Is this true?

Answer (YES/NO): NO